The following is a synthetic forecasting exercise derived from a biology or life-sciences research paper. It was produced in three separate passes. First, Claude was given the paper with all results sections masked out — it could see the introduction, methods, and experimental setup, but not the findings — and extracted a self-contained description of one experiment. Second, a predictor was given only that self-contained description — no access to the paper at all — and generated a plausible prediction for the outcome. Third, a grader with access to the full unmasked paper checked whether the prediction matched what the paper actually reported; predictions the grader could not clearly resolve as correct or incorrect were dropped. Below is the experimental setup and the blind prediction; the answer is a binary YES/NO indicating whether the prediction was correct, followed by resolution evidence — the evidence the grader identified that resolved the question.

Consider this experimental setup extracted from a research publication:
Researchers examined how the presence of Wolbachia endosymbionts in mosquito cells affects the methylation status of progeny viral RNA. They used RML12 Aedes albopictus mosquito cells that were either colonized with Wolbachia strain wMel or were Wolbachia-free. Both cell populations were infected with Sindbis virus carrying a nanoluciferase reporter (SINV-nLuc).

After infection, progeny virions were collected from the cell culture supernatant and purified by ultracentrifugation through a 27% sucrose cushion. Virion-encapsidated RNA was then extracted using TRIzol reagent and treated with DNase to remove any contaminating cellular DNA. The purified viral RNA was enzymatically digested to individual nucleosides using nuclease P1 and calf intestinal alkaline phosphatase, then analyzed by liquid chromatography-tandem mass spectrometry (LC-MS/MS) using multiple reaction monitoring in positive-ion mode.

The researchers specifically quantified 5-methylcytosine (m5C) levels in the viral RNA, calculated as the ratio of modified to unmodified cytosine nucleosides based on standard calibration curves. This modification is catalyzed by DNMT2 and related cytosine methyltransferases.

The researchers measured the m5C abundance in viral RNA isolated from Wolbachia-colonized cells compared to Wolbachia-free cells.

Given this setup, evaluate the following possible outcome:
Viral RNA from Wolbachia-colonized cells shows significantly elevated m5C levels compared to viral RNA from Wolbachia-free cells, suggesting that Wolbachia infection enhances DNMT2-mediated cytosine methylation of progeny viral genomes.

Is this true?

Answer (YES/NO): NO